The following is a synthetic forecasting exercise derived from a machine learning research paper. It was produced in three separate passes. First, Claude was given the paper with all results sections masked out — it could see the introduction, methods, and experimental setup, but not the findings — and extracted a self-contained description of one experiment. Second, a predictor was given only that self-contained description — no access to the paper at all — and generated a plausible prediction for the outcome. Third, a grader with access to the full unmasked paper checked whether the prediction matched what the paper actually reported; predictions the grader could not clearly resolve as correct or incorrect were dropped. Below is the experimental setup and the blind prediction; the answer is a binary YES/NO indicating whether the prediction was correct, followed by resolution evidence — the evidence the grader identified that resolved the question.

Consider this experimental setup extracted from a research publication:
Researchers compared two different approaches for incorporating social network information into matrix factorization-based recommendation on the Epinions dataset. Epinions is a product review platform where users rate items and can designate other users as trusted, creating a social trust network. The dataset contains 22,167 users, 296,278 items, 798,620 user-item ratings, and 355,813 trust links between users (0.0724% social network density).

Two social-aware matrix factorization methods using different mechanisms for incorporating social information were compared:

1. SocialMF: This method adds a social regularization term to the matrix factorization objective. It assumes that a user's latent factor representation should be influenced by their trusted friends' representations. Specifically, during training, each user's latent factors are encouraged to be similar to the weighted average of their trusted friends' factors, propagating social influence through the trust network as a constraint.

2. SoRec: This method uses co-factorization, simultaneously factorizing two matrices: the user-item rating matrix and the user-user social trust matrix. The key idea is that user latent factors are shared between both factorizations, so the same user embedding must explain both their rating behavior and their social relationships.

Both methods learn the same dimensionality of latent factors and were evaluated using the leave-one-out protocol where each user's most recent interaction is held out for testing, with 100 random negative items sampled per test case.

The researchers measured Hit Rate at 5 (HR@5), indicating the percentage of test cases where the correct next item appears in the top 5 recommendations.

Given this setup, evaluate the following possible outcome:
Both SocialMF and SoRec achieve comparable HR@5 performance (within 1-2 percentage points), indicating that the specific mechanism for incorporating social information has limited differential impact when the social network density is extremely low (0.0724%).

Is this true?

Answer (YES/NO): YES